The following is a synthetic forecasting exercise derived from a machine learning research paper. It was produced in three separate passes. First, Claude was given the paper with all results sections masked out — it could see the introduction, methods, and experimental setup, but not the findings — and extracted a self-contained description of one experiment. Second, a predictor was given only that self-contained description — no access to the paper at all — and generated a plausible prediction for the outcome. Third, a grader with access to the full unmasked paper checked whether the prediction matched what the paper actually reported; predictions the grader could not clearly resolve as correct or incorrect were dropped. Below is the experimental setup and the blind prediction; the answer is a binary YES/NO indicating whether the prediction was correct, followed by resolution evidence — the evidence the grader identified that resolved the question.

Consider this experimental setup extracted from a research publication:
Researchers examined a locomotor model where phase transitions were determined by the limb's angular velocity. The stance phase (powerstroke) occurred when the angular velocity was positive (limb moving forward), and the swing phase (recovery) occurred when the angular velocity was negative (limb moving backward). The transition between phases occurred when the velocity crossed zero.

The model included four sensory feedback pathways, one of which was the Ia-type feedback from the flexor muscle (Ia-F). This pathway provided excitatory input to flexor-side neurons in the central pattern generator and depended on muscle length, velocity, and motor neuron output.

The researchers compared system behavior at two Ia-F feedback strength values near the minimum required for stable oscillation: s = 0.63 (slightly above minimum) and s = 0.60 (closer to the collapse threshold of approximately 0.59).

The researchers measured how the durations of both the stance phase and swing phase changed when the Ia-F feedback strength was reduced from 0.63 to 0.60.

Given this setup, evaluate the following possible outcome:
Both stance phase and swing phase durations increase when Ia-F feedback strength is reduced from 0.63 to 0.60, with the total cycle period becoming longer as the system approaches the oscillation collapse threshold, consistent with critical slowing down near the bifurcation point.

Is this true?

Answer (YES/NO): YES